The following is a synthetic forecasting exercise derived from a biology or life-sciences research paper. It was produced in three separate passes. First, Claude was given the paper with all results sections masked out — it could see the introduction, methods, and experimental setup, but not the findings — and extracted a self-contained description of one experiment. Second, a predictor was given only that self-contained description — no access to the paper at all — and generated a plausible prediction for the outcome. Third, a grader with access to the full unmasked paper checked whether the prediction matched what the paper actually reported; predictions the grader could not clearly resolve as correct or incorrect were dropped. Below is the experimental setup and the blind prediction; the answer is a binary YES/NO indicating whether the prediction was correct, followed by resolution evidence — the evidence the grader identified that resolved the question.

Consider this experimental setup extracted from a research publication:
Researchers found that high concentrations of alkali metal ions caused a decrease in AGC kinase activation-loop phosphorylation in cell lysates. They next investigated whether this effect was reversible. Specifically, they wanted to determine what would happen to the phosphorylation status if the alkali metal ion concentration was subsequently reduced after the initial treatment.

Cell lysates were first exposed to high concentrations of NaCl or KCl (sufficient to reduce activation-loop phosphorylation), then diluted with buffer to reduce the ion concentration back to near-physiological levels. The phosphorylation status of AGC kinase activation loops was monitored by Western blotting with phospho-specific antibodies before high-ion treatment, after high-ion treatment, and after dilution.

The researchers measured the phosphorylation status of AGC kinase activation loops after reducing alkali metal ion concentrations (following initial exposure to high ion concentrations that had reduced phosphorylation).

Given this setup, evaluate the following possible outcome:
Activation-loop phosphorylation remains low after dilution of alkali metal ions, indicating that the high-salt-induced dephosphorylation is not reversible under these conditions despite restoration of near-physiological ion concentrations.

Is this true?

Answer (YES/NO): NO